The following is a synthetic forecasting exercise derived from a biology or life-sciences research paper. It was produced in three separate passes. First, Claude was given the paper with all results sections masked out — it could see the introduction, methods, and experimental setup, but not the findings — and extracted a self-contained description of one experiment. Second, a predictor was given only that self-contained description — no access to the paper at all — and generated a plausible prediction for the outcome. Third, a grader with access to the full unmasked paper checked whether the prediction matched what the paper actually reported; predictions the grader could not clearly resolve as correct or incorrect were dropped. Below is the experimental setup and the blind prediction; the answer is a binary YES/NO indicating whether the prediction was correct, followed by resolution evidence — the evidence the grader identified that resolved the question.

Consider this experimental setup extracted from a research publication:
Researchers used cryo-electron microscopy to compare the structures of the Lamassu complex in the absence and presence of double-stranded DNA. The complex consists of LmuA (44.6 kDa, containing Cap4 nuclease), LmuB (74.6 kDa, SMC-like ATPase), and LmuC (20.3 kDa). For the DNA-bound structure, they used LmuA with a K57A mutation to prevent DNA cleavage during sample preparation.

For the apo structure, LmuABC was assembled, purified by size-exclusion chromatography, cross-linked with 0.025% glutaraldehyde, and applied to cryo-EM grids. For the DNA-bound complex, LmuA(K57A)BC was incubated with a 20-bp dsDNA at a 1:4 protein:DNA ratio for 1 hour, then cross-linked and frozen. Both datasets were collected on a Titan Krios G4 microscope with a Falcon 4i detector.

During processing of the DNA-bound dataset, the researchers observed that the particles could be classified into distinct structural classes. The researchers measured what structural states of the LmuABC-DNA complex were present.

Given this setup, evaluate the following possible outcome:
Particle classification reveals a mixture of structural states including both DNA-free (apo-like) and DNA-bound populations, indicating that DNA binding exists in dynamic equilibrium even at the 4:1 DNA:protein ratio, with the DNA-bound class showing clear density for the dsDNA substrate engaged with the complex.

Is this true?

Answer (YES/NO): YES